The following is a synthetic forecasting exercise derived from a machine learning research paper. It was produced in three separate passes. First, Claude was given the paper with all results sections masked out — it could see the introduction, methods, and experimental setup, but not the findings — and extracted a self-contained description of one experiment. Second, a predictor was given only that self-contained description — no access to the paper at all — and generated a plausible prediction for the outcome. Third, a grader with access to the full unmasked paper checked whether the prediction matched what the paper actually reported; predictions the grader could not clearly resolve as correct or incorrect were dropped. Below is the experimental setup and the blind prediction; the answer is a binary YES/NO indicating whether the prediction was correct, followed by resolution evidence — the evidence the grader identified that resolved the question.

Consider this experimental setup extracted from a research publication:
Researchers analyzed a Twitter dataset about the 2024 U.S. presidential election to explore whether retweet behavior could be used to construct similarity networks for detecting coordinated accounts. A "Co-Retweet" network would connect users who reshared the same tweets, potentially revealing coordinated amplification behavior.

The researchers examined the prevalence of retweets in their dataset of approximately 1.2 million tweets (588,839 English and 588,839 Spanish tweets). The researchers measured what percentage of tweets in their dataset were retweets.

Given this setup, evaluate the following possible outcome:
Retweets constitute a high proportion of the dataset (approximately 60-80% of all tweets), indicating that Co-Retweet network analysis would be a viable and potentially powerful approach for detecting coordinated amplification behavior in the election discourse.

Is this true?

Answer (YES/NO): NO